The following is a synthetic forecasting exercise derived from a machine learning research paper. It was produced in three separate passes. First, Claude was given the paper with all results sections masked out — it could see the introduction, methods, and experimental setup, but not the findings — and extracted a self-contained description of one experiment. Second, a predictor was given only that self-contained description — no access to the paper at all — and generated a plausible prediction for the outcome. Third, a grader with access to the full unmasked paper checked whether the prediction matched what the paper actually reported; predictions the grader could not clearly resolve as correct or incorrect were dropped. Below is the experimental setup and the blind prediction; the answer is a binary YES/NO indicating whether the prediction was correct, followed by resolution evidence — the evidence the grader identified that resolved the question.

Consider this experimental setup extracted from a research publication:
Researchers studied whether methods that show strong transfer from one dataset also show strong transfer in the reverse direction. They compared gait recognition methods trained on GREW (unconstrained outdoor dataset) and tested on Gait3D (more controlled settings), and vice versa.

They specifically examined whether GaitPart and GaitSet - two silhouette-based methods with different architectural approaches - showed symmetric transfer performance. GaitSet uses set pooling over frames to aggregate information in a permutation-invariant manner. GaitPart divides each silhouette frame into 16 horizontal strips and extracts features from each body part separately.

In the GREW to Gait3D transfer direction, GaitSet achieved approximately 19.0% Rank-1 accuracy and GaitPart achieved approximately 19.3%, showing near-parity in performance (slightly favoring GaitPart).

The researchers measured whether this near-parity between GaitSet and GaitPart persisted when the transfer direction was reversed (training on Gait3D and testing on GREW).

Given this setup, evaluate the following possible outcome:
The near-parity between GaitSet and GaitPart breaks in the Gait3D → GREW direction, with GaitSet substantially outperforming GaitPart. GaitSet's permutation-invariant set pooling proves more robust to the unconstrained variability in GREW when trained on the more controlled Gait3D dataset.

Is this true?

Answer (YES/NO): YES